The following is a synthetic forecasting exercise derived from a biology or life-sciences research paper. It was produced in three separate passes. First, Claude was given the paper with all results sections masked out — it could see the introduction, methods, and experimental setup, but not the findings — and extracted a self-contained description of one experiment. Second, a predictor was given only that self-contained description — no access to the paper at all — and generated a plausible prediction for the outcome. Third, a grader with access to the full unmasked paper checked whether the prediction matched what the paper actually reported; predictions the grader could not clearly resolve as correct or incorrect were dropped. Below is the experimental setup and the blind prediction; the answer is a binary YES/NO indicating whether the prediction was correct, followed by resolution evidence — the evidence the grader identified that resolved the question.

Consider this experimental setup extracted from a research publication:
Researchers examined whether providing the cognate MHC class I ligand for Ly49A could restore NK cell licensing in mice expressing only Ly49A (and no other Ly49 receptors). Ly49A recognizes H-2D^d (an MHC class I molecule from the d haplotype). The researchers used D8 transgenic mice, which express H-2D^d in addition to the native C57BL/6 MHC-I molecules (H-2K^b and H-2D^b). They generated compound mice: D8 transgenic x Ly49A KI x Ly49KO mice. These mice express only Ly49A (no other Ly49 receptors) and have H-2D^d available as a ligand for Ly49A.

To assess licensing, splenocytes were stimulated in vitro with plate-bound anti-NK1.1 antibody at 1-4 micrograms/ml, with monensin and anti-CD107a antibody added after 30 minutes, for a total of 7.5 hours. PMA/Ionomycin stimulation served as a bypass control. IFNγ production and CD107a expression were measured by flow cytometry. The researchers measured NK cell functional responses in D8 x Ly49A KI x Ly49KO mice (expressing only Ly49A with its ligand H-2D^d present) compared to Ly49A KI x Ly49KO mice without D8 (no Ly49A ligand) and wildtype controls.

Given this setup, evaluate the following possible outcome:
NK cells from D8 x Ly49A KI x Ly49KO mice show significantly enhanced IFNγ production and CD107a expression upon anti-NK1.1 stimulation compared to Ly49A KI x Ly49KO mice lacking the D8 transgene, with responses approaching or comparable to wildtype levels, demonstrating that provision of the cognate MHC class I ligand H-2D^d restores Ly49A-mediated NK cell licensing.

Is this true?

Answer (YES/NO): YES